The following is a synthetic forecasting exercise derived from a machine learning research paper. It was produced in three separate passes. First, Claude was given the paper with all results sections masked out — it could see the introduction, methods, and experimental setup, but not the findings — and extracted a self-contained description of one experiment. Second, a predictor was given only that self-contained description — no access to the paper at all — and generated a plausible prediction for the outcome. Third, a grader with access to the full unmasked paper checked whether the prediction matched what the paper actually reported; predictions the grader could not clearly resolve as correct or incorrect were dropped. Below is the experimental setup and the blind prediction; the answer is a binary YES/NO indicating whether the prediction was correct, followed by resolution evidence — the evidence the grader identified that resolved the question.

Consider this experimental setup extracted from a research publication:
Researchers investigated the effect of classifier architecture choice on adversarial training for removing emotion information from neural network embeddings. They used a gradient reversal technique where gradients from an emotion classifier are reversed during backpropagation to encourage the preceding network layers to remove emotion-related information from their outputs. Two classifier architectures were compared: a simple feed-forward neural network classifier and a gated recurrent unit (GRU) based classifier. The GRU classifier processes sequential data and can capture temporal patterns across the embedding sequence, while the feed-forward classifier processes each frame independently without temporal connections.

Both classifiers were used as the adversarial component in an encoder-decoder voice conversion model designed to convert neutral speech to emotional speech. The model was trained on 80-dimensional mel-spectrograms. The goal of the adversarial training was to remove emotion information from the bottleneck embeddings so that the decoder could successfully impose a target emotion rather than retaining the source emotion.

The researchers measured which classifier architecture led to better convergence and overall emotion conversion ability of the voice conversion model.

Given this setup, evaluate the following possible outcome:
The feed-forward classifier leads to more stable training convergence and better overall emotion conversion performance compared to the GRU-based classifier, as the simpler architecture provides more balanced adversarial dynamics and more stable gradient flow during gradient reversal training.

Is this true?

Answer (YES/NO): YES